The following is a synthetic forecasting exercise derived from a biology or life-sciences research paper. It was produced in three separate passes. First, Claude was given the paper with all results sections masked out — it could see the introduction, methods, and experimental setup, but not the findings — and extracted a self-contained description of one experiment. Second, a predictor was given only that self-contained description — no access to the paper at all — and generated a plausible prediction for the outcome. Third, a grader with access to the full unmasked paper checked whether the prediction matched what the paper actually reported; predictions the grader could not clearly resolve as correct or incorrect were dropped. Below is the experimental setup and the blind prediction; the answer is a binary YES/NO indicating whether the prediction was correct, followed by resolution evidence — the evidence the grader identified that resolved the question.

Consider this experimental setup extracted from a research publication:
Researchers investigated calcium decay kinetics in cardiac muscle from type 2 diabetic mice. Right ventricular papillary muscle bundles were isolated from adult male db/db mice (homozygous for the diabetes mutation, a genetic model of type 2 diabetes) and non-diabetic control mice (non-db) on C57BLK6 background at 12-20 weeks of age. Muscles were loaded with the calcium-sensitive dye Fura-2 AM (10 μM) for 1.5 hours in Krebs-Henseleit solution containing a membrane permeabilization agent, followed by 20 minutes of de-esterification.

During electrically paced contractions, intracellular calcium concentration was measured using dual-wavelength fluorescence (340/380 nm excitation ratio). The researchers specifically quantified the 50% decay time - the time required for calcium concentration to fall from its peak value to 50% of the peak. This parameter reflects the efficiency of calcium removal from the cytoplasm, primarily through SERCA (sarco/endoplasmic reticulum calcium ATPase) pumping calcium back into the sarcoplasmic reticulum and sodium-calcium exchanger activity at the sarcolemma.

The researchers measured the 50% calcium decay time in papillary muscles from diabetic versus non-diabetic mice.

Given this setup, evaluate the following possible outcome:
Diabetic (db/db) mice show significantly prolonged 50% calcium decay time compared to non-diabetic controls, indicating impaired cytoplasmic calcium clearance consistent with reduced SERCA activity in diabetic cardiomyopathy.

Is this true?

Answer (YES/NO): YES